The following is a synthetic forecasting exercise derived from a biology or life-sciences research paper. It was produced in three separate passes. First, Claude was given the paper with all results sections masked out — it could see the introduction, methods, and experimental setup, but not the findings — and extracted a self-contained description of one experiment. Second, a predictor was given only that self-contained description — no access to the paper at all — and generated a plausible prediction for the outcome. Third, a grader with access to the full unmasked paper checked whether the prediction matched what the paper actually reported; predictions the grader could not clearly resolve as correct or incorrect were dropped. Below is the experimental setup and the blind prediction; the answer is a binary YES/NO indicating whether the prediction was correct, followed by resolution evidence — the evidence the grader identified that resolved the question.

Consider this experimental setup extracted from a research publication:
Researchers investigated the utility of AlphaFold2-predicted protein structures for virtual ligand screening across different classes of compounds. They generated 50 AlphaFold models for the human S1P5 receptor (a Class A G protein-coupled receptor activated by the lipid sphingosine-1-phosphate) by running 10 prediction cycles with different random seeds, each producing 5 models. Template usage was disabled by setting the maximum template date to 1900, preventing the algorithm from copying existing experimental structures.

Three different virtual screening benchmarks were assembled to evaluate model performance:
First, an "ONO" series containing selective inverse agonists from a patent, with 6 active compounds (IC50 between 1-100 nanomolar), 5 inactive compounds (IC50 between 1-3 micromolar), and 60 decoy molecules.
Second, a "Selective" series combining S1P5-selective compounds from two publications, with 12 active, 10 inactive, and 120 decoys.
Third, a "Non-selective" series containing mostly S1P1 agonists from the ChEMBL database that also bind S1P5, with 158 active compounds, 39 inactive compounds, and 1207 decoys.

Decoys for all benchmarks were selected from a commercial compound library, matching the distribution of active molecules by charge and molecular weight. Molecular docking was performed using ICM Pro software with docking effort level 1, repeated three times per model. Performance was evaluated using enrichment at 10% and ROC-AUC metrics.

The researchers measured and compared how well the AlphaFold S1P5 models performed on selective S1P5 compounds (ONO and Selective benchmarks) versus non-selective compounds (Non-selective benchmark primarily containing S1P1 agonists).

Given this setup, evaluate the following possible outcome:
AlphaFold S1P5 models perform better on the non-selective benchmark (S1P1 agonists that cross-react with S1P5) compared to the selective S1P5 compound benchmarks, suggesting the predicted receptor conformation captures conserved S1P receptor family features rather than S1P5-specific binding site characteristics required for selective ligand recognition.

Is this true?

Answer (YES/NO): YES